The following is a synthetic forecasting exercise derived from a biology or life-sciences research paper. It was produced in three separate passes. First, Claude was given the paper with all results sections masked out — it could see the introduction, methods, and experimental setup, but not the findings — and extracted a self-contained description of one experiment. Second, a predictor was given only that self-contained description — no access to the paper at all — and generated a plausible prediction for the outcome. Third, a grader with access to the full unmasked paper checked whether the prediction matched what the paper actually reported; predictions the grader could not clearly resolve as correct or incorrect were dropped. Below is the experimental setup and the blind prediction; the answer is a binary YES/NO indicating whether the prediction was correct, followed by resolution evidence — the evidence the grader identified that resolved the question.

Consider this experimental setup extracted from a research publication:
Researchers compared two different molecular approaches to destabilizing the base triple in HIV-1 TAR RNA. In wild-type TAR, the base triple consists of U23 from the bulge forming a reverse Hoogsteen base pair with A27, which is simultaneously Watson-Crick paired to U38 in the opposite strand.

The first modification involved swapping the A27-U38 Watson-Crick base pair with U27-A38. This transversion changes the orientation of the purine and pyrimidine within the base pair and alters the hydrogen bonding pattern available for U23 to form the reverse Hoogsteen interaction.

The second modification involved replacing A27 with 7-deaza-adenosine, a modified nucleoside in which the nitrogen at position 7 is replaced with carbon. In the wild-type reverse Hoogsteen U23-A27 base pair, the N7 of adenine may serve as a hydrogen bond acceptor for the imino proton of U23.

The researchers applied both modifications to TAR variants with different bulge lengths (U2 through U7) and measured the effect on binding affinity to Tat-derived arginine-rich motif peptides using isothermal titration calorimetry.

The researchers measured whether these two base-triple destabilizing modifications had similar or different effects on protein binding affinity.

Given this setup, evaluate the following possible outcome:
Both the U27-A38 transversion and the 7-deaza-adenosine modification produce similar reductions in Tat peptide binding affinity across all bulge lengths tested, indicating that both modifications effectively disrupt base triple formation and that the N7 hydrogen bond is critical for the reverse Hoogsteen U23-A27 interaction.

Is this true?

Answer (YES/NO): NO